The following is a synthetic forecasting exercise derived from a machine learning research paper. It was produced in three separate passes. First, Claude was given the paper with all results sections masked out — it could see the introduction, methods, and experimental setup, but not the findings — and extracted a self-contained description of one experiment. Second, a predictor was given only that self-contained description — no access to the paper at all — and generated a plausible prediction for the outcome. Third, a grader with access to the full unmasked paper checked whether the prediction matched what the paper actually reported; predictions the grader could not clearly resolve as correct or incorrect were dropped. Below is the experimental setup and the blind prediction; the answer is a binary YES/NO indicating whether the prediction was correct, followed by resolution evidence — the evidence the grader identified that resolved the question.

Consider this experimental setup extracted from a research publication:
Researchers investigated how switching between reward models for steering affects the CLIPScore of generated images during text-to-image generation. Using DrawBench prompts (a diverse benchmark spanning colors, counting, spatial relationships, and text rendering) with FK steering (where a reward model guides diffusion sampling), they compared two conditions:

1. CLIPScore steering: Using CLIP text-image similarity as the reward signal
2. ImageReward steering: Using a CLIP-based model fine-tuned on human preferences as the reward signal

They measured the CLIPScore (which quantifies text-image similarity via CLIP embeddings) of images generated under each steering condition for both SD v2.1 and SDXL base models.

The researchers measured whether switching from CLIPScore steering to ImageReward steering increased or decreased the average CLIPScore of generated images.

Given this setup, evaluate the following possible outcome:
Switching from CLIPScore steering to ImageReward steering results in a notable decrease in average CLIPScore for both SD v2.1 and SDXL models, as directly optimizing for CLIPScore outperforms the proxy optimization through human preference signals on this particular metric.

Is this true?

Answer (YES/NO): NO